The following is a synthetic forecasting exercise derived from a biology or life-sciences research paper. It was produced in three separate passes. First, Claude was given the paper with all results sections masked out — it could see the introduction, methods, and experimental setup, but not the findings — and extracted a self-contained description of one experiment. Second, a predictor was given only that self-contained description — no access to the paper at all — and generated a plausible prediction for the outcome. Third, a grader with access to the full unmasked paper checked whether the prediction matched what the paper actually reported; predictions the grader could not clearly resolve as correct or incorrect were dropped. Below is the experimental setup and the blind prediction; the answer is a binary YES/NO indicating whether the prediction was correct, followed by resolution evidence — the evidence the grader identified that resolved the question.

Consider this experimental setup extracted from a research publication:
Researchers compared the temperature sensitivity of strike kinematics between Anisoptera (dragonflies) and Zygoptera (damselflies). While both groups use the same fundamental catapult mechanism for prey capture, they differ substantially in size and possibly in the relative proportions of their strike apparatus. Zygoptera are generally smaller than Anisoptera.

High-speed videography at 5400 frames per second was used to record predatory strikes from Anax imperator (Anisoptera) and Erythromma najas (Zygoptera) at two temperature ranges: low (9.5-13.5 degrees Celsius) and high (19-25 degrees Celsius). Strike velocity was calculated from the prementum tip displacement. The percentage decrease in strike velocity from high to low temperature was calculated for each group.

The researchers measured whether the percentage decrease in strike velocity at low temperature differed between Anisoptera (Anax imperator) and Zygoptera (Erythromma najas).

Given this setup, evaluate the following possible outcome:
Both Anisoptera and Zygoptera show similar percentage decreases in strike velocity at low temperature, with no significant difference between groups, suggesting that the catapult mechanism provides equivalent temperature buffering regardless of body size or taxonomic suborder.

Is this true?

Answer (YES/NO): NO